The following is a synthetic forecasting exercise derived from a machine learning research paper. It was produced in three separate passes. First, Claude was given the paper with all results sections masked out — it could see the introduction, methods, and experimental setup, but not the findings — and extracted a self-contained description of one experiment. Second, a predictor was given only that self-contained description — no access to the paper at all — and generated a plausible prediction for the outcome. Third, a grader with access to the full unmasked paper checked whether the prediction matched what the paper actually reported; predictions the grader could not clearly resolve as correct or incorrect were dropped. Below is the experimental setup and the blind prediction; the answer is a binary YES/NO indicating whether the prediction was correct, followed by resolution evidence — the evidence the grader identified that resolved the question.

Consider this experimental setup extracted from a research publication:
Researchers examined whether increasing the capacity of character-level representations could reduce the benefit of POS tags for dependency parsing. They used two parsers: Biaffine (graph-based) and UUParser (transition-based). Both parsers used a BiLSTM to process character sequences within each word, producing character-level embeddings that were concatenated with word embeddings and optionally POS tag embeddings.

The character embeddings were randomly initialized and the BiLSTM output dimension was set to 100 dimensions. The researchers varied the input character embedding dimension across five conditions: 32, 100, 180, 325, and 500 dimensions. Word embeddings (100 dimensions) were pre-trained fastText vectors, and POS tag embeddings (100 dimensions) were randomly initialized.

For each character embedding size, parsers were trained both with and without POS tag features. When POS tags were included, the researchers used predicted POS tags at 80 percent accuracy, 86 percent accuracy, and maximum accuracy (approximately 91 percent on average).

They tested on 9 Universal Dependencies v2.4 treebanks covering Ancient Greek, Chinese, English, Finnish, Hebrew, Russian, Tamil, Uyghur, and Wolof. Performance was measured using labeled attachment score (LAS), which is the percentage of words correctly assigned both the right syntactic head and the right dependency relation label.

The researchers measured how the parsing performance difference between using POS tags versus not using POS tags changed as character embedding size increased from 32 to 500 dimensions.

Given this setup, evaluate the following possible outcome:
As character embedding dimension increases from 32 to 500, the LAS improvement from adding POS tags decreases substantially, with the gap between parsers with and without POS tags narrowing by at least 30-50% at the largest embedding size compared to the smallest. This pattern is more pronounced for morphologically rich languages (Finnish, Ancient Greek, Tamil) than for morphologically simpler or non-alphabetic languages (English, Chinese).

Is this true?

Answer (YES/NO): NO